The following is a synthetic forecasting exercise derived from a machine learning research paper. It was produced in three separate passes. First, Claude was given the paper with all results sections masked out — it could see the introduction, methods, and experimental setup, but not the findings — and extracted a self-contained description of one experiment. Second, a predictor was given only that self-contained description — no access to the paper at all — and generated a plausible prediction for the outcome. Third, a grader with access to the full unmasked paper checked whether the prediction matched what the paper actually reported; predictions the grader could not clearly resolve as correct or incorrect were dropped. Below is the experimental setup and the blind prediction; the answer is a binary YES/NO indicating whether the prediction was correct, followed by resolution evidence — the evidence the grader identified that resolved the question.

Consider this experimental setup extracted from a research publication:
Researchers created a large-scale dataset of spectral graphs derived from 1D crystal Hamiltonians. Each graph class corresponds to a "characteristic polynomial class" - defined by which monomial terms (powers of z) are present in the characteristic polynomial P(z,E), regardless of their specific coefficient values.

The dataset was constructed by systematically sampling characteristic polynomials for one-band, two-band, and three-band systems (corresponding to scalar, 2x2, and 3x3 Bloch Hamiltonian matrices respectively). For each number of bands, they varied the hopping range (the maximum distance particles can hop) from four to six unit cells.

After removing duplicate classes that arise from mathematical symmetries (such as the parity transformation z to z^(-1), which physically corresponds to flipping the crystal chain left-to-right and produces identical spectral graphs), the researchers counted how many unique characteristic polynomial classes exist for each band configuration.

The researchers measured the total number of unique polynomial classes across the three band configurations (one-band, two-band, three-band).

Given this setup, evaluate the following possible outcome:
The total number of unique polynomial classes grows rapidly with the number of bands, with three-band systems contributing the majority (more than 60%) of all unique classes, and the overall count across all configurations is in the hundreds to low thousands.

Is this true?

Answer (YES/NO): YES